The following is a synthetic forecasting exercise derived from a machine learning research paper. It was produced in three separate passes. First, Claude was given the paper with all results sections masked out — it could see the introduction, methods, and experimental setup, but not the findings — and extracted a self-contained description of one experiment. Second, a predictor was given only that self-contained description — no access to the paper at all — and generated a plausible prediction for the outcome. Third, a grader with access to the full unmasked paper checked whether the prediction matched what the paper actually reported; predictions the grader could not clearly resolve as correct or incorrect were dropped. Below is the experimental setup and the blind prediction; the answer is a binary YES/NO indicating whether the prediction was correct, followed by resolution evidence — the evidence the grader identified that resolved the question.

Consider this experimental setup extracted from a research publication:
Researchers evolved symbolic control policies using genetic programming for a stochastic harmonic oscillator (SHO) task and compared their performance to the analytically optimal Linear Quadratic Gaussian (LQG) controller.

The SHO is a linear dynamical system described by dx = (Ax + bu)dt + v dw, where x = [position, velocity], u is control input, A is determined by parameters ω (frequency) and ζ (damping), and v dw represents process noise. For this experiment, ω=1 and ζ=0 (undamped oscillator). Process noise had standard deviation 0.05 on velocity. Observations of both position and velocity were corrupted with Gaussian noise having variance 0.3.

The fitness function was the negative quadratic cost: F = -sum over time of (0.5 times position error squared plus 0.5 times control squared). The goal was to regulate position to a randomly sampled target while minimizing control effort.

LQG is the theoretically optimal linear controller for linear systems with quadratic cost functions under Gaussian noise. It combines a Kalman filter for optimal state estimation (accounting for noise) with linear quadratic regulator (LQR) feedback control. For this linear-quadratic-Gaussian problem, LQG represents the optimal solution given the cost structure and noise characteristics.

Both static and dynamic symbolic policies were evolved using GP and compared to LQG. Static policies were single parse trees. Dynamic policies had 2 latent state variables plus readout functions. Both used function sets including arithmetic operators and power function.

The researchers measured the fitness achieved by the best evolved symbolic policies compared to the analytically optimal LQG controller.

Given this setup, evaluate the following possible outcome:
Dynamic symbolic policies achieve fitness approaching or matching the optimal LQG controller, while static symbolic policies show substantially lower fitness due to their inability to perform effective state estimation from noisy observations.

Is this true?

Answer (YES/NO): YES